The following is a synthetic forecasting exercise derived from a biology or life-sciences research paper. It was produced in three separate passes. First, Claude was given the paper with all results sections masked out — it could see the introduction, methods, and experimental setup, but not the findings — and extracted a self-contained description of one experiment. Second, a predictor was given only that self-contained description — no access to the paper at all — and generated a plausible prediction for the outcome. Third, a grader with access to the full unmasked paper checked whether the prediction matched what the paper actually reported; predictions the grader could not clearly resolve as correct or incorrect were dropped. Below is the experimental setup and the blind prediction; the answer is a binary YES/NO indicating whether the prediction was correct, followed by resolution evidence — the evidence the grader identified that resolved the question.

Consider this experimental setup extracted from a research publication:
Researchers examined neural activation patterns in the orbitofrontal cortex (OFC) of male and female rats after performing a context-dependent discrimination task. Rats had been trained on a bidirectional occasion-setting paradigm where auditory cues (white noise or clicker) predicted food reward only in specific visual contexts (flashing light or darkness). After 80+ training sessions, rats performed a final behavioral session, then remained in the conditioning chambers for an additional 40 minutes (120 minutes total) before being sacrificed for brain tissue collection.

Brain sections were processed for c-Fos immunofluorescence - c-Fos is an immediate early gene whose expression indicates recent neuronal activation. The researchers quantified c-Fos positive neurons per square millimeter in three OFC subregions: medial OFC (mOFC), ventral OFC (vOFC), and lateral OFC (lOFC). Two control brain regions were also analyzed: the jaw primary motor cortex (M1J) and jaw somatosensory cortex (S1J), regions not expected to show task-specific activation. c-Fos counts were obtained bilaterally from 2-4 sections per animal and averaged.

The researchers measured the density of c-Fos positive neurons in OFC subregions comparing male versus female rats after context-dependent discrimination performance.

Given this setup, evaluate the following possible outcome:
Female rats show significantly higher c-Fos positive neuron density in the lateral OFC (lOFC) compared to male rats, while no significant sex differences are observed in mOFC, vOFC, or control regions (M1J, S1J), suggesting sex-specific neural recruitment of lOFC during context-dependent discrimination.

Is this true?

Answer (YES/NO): NO